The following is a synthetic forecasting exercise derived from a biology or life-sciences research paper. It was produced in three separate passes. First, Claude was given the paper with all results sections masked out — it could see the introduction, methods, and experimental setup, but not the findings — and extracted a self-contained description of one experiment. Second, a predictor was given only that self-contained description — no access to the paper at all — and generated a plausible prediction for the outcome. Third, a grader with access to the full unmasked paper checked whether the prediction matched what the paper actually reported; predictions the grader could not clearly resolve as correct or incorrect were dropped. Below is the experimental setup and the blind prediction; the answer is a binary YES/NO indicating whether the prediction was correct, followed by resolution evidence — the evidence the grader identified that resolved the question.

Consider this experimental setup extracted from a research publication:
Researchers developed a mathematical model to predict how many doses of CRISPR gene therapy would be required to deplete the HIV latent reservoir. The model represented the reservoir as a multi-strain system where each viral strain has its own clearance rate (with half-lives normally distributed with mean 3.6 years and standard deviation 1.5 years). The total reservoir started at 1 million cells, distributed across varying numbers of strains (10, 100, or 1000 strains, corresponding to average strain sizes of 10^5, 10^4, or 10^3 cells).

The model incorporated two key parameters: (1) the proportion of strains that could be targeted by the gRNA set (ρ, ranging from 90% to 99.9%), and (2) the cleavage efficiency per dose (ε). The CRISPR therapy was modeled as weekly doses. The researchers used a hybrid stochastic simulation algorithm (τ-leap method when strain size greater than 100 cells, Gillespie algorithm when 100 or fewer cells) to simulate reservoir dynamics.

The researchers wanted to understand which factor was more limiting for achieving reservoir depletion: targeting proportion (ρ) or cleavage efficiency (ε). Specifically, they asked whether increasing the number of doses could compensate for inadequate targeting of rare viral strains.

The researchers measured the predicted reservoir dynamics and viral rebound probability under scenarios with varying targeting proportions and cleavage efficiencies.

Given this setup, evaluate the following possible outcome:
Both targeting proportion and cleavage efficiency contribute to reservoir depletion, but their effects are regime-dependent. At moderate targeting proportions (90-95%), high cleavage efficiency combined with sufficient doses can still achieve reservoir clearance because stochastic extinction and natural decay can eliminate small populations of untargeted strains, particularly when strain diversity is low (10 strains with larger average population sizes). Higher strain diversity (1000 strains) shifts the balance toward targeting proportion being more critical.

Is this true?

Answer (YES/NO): NO